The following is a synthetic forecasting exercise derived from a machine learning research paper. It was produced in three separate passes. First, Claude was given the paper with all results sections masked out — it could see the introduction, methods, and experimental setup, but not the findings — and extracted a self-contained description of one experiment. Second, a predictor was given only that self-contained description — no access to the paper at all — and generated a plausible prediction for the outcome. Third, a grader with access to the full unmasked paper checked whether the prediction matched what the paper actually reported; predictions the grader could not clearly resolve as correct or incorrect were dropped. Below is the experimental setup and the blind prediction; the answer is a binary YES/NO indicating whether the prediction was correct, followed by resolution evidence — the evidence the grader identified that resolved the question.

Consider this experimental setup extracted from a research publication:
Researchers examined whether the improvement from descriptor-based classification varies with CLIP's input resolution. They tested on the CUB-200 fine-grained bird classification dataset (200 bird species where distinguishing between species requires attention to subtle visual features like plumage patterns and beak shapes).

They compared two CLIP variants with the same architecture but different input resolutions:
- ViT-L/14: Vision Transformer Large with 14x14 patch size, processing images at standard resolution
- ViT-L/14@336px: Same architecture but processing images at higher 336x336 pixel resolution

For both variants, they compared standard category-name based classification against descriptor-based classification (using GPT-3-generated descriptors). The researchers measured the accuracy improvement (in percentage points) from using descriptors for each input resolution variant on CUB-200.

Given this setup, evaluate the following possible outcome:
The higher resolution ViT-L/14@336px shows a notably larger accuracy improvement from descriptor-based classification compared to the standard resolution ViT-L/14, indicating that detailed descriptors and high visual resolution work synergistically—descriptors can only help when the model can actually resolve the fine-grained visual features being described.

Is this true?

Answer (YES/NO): YES